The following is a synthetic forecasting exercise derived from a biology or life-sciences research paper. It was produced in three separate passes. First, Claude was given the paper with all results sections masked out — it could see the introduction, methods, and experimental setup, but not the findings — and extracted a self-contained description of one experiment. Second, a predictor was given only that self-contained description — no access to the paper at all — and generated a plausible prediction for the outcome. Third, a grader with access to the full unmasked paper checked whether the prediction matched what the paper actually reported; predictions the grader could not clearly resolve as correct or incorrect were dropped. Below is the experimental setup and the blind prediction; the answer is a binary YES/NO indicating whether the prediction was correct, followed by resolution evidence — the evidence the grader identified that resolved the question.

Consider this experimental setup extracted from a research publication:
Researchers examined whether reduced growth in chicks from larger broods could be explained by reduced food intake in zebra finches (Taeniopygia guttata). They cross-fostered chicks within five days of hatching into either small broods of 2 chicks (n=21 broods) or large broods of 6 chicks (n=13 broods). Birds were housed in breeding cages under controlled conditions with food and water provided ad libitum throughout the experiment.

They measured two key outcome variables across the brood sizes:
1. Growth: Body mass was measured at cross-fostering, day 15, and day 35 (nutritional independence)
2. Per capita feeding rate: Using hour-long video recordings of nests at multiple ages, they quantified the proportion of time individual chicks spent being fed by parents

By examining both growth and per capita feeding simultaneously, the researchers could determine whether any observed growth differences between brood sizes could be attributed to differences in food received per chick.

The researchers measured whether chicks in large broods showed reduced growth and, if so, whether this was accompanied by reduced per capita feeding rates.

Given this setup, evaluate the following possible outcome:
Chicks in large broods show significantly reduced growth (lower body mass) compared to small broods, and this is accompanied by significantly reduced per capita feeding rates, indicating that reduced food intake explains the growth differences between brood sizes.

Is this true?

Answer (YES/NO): NO